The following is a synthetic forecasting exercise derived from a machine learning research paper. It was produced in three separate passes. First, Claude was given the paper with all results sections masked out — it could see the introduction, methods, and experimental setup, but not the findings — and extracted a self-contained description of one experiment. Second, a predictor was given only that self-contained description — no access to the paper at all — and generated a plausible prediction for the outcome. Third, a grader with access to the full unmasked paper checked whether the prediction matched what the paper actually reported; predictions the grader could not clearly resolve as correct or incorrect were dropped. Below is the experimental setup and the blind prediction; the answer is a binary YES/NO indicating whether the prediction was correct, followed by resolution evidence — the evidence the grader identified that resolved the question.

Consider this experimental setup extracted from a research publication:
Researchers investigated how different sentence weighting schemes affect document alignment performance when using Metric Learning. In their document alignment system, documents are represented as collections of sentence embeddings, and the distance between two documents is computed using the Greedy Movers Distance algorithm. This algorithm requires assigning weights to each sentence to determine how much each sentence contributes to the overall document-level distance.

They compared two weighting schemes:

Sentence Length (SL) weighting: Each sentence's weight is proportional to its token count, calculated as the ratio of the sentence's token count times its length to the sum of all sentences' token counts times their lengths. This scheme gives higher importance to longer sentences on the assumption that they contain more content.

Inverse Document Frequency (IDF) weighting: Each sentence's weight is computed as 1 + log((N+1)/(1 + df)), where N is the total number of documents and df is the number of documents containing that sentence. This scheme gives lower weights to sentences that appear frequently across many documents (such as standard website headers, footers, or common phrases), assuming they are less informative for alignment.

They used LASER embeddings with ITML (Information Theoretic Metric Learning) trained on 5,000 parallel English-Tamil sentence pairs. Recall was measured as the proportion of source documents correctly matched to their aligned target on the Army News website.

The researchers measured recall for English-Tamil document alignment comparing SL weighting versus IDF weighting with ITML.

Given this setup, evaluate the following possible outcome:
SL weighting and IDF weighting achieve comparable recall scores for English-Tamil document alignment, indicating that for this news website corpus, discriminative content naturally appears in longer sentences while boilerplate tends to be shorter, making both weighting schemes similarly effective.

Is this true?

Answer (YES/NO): NO